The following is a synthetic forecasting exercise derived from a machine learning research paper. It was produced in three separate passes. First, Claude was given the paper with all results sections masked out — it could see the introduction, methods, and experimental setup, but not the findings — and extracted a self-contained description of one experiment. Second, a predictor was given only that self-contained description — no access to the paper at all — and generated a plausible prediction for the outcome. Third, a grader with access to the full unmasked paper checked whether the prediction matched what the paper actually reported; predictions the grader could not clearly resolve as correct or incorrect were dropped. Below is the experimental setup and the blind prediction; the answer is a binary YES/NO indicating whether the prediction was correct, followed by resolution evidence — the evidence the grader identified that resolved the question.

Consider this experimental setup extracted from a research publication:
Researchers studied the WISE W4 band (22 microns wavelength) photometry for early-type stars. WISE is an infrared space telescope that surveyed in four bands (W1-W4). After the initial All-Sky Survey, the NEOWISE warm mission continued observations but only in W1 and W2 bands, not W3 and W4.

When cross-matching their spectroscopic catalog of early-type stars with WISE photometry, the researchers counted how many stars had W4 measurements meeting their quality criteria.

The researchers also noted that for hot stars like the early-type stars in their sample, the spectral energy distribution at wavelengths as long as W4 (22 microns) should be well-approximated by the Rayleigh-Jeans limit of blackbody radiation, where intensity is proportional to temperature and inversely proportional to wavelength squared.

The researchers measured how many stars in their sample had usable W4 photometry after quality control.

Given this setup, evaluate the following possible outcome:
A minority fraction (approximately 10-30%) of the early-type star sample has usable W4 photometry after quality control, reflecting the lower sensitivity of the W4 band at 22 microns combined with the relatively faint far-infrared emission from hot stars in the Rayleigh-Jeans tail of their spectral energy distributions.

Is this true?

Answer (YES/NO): NO